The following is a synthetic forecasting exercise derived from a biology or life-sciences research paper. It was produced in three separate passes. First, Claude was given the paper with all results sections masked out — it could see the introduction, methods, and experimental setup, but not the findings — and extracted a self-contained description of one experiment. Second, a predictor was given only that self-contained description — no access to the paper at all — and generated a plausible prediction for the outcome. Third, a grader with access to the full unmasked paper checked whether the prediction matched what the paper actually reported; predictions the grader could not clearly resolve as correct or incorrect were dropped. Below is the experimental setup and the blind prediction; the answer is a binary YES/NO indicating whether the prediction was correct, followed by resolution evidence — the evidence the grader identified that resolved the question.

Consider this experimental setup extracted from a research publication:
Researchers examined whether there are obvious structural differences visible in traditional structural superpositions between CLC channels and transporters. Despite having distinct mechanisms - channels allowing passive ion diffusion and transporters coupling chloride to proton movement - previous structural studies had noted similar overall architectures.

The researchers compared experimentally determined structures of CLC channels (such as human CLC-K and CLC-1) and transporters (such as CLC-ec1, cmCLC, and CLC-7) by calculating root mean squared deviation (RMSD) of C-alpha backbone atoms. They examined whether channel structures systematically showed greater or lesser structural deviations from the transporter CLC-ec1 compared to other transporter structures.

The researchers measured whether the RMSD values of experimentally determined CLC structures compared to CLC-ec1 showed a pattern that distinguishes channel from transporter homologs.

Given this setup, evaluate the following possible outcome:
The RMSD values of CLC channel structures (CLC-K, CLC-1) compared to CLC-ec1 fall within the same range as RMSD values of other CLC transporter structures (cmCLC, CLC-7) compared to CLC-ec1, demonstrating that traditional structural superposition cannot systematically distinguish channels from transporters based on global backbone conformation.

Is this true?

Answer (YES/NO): YES